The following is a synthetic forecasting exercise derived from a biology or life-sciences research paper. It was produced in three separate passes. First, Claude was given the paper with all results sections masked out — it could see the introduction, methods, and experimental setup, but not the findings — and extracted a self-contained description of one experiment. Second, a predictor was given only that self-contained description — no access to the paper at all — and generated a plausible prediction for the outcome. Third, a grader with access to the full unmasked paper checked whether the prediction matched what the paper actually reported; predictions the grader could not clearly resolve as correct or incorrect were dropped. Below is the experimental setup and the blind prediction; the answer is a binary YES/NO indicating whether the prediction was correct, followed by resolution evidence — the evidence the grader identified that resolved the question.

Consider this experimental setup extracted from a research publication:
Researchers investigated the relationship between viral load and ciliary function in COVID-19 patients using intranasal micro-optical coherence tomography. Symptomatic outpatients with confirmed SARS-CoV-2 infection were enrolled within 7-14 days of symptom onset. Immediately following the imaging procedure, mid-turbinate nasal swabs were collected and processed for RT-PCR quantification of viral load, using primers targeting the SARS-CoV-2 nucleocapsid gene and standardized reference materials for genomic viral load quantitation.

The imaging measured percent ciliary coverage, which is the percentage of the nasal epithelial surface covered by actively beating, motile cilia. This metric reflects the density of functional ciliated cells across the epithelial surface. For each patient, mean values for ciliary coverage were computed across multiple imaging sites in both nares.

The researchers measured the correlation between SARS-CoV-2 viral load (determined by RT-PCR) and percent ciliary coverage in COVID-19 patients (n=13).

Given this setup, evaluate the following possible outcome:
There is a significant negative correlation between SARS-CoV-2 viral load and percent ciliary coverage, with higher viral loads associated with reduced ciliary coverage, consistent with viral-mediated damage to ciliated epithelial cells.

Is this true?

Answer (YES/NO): NO